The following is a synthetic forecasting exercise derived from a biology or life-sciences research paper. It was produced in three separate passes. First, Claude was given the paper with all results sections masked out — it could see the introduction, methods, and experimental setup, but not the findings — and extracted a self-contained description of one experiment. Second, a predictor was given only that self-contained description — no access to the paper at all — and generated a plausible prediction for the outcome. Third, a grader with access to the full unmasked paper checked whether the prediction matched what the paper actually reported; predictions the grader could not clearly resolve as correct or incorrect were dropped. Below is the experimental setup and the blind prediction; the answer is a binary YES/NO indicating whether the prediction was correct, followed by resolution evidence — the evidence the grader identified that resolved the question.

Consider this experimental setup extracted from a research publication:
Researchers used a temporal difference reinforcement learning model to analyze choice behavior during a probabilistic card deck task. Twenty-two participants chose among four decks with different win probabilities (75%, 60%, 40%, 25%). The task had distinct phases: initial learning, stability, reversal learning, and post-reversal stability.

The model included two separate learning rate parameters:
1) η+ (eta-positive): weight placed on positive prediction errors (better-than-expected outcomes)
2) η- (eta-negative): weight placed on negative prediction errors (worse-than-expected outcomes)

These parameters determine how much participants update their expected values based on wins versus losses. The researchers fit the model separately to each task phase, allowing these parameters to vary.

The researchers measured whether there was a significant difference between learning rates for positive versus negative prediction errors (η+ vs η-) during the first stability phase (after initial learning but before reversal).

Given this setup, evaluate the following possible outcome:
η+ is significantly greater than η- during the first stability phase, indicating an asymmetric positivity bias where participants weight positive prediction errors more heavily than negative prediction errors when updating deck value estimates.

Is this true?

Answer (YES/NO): YES